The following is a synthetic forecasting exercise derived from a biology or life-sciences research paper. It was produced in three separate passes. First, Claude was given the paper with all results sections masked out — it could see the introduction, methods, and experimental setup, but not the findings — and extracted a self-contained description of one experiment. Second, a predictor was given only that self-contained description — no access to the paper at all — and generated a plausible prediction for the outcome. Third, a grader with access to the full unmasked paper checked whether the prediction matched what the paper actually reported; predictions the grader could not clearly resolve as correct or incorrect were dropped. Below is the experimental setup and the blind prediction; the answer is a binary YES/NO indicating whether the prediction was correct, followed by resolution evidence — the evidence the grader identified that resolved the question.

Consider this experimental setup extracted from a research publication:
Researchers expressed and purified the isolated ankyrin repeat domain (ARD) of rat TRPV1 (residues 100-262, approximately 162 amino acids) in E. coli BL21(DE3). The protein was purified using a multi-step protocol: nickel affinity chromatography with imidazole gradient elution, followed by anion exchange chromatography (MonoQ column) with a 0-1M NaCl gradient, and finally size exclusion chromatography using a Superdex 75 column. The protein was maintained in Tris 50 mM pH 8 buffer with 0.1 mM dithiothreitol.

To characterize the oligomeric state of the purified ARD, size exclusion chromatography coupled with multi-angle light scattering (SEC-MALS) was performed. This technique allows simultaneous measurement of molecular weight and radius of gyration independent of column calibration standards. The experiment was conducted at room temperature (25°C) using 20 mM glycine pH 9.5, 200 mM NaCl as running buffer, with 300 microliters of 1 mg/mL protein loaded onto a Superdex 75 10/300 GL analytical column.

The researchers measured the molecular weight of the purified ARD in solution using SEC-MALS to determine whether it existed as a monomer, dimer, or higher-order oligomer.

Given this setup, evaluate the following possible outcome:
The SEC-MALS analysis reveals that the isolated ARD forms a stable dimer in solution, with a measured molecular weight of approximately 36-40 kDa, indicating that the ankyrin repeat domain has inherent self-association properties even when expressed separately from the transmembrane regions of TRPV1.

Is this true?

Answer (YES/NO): NO